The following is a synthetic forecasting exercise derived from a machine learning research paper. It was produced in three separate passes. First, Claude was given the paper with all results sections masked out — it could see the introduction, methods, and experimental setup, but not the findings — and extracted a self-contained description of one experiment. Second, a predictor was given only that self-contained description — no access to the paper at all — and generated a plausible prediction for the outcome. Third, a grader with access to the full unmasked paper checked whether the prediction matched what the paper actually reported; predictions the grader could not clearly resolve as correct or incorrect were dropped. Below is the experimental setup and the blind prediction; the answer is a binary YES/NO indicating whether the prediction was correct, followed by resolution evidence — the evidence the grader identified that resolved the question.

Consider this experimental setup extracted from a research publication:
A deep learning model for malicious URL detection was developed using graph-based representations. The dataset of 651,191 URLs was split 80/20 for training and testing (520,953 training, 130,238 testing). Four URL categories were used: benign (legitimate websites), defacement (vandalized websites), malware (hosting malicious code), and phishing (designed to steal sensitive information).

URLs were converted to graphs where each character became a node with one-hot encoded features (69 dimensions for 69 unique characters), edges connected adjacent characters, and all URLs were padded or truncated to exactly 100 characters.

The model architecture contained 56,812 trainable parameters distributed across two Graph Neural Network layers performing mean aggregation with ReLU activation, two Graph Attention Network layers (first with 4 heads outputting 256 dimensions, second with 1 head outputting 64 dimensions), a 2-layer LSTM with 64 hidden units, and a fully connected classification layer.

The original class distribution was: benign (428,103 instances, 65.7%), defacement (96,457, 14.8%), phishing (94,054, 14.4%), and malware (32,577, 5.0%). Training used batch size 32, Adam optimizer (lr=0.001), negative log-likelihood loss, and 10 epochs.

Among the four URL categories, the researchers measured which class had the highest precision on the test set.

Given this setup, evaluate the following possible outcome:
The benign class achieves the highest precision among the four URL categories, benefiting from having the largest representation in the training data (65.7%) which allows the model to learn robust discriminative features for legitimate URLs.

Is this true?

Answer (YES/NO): NO